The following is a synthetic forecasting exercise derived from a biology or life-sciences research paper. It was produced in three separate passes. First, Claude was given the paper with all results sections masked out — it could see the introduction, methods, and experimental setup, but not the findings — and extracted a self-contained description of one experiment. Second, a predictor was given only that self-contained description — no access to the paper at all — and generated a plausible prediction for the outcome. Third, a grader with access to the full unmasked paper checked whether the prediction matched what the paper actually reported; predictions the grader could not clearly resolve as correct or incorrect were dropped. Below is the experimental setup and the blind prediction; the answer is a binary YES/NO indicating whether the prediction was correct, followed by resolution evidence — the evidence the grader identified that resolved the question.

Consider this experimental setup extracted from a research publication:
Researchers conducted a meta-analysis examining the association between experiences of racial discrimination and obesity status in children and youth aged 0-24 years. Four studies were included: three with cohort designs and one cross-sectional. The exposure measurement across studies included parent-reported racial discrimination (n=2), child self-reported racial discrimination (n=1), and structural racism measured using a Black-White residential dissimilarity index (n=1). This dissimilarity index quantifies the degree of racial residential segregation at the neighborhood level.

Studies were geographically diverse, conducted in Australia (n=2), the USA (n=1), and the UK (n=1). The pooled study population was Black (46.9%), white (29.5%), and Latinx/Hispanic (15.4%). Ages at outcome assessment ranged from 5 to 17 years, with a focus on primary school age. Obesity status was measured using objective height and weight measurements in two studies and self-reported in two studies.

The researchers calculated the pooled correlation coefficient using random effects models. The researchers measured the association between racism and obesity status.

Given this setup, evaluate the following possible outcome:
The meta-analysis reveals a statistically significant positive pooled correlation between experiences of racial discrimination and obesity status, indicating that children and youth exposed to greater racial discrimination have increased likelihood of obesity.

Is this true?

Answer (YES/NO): YES